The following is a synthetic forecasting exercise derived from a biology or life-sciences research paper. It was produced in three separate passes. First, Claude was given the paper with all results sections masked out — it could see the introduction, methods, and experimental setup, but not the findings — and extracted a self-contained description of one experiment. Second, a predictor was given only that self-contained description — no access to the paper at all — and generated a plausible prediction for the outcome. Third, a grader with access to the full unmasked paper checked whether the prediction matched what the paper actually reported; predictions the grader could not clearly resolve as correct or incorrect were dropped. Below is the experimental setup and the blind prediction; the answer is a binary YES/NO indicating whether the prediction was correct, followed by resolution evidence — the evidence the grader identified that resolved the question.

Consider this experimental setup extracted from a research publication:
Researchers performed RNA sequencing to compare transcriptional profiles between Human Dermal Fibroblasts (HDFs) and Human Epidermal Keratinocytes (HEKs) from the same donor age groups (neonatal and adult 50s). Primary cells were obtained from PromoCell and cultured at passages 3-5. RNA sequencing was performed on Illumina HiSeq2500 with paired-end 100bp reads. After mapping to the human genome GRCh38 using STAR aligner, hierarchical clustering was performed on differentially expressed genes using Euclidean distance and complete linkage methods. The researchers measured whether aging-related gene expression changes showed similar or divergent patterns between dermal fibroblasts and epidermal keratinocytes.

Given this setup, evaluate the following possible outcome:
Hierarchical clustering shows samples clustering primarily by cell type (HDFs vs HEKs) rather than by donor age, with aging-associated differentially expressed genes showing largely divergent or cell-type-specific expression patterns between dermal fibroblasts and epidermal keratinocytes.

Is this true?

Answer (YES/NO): YES